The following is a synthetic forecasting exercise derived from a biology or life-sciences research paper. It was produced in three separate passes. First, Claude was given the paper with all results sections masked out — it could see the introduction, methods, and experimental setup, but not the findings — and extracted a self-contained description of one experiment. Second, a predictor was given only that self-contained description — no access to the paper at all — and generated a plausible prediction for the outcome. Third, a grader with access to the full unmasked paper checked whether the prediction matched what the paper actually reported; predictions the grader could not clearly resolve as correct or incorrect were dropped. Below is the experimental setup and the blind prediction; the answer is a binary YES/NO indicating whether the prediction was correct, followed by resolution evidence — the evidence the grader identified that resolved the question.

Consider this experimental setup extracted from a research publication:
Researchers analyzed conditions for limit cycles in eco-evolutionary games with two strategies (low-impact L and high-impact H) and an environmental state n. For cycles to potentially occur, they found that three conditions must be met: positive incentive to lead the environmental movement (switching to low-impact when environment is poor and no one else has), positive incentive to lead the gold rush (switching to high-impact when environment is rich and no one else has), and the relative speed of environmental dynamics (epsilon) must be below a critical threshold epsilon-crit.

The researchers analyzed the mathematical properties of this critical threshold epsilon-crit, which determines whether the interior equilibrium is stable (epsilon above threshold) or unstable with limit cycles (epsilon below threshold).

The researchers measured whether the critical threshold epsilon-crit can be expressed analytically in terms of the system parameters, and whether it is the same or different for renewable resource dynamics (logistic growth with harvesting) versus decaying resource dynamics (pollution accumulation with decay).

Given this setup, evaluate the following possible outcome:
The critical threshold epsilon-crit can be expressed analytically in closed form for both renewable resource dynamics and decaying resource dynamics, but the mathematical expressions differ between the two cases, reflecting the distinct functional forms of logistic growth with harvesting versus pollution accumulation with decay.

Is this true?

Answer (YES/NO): YES